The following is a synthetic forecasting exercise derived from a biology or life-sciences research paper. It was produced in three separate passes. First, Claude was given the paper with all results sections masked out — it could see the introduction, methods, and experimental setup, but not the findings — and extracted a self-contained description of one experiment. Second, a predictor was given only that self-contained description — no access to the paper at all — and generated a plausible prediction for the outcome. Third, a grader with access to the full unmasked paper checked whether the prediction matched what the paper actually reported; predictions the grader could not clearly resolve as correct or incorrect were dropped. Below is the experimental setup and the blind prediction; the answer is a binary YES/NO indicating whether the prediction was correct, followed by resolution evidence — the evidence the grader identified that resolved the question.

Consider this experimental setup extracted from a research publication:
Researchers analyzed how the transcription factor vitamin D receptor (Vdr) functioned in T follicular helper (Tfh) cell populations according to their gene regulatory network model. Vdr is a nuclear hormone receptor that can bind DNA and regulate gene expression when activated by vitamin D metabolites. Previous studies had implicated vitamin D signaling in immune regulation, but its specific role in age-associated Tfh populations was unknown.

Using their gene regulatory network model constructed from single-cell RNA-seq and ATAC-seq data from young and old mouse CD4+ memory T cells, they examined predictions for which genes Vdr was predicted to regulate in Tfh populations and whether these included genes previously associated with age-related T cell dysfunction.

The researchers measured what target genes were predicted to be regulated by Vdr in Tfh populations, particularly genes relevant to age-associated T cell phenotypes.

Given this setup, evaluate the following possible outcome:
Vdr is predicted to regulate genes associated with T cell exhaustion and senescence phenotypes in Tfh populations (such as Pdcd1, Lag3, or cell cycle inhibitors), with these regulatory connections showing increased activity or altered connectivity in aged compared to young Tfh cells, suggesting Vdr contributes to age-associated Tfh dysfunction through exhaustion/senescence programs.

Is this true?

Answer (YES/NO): NO